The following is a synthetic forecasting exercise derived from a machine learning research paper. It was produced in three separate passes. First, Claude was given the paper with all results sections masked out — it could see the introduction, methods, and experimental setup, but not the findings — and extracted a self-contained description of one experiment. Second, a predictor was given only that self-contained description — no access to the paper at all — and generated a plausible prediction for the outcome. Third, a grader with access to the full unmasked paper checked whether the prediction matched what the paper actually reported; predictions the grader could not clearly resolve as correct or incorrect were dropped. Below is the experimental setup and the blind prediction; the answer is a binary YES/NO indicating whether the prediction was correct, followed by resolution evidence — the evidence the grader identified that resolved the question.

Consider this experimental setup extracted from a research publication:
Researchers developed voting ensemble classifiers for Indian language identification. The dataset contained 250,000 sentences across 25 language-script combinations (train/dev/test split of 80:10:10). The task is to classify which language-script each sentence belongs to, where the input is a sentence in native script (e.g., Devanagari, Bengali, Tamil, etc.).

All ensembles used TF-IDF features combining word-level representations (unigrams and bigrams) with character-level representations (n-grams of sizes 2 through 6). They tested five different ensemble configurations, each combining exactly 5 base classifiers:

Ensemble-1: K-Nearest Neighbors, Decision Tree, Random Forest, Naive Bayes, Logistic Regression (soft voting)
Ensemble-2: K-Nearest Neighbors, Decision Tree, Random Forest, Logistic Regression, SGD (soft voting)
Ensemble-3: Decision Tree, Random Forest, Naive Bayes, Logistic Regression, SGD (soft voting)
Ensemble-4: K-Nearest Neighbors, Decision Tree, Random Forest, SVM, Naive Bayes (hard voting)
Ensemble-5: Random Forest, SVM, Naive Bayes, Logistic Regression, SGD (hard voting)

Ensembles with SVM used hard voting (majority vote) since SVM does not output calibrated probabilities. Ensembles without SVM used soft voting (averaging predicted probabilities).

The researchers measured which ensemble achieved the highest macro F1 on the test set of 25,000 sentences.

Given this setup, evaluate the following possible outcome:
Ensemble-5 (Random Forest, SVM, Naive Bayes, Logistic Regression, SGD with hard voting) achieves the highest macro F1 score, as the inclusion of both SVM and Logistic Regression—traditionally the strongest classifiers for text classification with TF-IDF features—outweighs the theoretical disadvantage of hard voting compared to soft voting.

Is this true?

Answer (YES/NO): YES